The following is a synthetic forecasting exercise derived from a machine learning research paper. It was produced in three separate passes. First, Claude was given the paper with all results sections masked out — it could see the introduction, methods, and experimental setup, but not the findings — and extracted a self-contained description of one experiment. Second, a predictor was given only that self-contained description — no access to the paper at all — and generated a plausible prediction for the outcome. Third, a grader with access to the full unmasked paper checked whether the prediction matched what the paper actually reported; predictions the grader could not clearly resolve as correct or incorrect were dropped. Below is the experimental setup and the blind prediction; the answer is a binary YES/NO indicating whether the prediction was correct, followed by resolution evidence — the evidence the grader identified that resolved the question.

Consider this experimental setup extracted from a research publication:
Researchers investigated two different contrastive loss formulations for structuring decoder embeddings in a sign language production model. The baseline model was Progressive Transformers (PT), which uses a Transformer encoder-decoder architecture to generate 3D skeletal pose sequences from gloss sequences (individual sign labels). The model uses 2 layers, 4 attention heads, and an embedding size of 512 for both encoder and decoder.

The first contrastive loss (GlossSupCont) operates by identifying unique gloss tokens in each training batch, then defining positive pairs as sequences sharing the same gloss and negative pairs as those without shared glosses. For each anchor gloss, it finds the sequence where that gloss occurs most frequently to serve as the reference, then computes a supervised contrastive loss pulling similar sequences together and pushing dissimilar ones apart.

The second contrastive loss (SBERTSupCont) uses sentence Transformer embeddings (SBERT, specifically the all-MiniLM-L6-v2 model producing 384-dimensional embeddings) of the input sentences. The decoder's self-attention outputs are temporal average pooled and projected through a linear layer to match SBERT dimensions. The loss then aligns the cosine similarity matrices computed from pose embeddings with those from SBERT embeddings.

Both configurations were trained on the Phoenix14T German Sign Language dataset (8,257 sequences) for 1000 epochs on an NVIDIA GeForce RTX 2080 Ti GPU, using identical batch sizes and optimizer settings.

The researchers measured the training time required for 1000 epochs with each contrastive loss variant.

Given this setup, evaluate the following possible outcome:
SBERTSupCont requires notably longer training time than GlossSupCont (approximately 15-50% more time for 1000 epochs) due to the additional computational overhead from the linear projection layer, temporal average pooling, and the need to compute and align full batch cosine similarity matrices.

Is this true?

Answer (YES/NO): NO